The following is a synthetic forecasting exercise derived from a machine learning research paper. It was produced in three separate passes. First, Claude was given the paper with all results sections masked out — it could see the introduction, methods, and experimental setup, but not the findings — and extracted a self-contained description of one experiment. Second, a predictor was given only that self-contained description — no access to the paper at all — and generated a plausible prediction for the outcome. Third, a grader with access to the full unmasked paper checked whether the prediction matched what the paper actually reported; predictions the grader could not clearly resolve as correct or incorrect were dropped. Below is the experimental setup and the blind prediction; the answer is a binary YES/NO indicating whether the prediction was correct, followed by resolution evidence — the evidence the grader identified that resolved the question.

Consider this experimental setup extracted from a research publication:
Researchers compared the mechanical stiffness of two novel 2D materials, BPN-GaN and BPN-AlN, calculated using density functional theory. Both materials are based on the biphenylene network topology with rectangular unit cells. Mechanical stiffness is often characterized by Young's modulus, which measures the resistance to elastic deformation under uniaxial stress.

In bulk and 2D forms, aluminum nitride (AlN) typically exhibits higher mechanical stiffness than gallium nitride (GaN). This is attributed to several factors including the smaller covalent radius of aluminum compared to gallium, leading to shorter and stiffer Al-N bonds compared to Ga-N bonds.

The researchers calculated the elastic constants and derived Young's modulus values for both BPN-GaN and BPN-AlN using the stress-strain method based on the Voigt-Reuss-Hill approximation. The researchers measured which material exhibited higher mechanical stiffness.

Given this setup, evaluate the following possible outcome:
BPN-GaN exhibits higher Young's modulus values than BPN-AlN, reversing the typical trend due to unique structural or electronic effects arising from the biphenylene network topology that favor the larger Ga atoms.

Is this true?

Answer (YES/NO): NO